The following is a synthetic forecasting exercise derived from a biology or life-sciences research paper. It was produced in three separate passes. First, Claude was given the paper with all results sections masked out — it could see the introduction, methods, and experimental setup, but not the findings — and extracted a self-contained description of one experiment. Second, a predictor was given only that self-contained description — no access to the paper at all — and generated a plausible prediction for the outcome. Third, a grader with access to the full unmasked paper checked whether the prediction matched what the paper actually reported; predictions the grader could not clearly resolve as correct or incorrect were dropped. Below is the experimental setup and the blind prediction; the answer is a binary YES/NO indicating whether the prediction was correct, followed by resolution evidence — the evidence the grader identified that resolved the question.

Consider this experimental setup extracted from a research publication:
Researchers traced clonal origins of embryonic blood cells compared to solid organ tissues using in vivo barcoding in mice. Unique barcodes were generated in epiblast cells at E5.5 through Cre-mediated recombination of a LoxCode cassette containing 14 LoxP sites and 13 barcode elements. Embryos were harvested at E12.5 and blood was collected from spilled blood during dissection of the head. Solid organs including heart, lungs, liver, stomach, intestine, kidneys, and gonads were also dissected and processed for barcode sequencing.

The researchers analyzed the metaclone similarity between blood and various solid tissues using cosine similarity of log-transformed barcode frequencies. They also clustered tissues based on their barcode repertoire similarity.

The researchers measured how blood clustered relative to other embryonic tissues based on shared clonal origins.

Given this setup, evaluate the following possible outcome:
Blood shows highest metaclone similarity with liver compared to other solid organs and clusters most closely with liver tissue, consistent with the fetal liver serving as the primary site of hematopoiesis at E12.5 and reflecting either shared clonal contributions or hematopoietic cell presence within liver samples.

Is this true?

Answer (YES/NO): NO